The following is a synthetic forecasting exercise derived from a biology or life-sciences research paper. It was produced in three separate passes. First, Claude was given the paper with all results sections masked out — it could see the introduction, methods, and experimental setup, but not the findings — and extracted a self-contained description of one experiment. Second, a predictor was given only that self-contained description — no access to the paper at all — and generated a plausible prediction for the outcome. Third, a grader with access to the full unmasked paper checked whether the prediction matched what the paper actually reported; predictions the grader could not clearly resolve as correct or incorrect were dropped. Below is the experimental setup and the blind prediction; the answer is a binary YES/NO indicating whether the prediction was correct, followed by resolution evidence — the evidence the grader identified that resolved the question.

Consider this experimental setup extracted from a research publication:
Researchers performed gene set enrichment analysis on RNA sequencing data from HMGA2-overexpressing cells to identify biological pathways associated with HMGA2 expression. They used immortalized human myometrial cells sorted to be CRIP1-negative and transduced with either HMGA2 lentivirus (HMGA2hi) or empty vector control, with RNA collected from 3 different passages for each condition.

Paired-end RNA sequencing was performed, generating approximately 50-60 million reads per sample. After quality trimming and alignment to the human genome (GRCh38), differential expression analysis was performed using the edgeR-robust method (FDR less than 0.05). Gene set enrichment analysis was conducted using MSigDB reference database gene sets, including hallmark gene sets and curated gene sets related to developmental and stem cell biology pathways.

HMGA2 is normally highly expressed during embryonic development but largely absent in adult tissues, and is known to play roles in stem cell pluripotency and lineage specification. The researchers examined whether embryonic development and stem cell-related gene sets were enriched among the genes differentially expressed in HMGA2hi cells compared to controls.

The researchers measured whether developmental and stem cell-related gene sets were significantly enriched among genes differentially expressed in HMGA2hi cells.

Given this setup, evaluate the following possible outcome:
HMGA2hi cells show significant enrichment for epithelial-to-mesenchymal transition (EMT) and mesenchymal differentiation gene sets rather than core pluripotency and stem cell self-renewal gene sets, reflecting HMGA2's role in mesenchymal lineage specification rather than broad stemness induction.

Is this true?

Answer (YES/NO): NO